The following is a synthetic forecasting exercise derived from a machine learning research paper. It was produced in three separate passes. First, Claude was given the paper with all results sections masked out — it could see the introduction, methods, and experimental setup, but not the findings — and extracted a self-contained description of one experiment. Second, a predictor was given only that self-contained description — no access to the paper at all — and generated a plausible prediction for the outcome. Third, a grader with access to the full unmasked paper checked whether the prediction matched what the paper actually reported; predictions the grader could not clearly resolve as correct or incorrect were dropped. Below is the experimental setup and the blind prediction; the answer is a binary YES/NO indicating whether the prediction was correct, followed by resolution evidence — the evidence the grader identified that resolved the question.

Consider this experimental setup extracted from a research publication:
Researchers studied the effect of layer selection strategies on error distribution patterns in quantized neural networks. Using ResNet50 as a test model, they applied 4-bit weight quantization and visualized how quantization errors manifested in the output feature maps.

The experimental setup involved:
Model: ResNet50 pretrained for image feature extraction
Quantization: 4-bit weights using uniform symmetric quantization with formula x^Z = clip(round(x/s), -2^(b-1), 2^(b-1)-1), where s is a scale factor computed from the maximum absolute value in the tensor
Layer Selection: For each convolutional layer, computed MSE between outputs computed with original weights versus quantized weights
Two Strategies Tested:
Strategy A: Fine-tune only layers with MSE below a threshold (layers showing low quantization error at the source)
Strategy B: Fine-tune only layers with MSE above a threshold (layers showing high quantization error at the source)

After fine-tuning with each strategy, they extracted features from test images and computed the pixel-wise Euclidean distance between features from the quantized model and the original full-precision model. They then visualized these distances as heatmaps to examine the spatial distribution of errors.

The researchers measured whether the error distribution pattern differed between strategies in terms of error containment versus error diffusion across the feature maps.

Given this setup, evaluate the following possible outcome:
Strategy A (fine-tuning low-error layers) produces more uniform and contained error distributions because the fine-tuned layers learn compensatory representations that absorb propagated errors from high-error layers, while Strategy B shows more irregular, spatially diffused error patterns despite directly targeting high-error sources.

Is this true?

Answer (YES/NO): YES